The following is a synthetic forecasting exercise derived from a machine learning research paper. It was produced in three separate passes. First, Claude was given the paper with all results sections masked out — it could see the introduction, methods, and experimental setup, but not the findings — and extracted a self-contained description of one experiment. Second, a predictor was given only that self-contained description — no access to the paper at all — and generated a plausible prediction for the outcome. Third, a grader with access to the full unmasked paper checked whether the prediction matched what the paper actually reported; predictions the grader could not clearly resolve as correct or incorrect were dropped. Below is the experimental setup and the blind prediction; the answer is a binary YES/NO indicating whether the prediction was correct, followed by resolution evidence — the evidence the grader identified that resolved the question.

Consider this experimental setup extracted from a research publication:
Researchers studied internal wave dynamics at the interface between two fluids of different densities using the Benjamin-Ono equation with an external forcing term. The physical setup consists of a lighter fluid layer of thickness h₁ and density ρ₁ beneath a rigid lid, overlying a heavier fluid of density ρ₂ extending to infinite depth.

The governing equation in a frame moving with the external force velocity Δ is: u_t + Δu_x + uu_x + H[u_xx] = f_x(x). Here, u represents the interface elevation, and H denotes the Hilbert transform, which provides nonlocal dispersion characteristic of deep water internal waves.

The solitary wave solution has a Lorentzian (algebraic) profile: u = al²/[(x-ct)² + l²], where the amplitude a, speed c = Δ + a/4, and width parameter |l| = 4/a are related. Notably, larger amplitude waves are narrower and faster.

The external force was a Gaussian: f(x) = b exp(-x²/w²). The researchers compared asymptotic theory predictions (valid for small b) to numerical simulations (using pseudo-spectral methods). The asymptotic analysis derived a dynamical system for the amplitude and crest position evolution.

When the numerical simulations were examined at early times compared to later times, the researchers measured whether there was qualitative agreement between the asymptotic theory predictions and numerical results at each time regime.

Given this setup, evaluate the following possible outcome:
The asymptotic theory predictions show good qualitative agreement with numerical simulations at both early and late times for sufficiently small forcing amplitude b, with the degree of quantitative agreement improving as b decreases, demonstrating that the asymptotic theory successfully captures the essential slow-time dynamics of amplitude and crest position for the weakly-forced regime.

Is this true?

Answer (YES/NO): NO